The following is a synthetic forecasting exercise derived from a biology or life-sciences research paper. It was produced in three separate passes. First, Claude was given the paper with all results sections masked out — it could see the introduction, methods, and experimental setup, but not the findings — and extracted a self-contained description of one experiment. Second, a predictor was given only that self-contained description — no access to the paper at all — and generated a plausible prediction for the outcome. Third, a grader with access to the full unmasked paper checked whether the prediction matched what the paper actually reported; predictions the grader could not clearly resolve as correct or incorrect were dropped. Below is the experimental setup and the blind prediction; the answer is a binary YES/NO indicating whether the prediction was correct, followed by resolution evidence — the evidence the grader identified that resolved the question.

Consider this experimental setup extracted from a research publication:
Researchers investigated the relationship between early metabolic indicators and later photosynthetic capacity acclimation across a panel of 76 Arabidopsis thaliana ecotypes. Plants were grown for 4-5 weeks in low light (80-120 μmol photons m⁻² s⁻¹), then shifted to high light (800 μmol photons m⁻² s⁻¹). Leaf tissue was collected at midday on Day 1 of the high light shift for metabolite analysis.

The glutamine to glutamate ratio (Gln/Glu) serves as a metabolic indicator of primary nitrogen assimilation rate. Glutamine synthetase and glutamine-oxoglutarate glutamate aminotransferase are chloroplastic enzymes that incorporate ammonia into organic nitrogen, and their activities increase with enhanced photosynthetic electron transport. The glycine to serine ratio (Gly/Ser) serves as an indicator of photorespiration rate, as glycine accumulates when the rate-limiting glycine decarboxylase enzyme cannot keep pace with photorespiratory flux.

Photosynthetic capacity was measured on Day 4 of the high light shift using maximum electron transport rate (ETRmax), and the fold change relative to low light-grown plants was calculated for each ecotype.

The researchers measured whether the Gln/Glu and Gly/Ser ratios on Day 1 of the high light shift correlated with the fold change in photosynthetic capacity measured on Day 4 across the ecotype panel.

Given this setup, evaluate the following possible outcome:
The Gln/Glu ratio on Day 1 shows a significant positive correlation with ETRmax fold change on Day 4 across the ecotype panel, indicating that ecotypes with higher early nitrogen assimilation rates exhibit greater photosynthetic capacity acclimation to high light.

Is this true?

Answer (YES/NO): YES